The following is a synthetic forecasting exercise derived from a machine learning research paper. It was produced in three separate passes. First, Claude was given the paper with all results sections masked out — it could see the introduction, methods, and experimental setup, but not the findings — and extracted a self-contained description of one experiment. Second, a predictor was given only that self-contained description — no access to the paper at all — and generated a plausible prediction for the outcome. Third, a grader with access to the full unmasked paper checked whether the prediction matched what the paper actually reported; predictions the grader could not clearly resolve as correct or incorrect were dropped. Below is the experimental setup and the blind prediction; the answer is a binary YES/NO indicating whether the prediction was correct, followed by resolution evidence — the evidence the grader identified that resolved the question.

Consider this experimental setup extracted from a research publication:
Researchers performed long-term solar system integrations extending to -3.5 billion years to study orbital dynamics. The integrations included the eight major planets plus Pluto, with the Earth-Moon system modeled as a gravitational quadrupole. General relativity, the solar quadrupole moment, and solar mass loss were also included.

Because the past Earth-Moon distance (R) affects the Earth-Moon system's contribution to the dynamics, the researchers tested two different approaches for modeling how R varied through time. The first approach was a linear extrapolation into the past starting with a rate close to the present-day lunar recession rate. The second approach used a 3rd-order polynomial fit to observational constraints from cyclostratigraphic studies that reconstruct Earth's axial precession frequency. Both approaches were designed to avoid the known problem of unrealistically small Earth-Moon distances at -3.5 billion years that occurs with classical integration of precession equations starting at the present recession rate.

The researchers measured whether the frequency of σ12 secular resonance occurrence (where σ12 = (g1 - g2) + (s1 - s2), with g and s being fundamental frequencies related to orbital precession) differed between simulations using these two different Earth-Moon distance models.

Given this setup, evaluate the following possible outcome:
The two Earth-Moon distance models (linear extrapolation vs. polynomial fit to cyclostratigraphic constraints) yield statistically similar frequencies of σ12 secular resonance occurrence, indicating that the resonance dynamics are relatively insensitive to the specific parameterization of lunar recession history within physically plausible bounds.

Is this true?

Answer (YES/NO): YES